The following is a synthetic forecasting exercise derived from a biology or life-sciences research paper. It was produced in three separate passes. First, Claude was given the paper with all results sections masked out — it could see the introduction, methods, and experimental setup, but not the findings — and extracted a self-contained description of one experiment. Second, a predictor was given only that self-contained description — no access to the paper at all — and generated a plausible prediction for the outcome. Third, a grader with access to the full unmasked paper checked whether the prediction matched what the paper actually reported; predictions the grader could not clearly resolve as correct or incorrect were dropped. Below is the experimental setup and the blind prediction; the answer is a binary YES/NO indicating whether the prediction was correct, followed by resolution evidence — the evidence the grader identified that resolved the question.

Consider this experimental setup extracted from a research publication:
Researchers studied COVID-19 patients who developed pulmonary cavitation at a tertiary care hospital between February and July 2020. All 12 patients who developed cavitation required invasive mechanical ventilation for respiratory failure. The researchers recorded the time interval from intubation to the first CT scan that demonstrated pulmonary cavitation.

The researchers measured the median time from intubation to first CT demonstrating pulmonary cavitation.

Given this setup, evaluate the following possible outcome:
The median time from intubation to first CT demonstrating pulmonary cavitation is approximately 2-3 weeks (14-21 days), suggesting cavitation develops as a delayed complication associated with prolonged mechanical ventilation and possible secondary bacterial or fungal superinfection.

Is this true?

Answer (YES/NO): NO